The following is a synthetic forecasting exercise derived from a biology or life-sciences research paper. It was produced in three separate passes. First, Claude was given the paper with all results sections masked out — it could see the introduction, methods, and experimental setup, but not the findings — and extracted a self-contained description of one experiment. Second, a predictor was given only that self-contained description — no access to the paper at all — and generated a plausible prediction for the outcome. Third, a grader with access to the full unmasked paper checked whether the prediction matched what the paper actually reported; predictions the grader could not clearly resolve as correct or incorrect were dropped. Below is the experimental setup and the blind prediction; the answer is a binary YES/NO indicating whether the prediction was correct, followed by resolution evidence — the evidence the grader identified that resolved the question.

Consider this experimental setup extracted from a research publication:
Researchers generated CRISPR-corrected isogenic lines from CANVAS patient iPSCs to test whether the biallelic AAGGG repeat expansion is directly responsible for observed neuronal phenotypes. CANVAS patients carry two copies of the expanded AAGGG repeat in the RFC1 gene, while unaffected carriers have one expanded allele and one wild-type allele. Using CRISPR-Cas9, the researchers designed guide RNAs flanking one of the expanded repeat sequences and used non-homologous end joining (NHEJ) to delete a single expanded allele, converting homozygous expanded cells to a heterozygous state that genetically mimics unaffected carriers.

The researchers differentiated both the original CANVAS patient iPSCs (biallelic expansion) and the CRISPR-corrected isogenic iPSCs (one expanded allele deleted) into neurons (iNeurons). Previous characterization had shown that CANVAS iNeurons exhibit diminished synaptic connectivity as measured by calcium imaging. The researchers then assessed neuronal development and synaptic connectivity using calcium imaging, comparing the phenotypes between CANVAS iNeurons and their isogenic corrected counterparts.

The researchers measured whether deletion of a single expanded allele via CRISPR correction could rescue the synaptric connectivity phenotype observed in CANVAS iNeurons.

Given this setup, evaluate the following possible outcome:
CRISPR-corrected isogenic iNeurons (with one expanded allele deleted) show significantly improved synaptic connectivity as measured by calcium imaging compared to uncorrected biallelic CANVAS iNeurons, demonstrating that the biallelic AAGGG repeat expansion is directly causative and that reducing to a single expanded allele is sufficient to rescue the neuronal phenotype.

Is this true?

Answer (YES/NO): YES